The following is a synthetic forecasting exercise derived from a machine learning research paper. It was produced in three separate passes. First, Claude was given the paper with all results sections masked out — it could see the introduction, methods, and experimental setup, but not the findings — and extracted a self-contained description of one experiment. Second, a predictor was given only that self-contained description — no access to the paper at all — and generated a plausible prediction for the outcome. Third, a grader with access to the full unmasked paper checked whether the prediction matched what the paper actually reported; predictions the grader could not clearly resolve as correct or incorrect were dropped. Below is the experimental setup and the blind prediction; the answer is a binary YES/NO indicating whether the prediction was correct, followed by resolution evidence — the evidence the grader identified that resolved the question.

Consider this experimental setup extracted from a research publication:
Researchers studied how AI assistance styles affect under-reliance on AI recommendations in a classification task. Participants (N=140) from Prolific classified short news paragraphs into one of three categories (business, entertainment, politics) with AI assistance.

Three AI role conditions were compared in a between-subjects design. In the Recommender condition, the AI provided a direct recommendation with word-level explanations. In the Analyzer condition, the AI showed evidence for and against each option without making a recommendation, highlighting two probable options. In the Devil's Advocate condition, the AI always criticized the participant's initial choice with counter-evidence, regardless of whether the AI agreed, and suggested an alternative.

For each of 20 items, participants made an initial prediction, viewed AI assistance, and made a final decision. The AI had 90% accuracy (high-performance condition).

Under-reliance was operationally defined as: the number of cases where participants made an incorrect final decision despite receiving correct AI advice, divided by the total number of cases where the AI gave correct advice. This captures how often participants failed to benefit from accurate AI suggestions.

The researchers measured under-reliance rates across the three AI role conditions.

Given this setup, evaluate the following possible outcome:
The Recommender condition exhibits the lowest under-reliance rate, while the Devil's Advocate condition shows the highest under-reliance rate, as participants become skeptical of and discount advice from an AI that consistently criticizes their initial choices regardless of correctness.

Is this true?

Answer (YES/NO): YES